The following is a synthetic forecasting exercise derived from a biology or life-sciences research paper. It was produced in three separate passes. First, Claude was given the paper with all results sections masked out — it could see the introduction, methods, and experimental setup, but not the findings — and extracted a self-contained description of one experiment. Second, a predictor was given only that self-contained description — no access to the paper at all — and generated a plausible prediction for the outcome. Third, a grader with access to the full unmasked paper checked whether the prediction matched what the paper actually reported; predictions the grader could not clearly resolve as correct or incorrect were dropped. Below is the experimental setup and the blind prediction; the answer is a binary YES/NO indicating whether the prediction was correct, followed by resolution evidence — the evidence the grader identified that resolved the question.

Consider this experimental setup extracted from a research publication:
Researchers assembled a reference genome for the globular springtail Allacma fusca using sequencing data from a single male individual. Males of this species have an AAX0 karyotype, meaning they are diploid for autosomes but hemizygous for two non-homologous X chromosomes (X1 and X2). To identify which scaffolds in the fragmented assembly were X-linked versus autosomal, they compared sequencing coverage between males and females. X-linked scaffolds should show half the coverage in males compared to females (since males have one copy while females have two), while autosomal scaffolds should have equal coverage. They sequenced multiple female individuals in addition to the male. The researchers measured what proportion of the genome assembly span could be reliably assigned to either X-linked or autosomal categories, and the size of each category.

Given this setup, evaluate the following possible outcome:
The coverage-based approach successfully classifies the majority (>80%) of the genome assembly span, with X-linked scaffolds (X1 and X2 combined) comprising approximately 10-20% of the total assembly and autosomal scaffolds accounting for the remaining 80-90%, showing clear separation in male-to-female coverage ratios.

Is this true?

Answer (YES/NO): NO